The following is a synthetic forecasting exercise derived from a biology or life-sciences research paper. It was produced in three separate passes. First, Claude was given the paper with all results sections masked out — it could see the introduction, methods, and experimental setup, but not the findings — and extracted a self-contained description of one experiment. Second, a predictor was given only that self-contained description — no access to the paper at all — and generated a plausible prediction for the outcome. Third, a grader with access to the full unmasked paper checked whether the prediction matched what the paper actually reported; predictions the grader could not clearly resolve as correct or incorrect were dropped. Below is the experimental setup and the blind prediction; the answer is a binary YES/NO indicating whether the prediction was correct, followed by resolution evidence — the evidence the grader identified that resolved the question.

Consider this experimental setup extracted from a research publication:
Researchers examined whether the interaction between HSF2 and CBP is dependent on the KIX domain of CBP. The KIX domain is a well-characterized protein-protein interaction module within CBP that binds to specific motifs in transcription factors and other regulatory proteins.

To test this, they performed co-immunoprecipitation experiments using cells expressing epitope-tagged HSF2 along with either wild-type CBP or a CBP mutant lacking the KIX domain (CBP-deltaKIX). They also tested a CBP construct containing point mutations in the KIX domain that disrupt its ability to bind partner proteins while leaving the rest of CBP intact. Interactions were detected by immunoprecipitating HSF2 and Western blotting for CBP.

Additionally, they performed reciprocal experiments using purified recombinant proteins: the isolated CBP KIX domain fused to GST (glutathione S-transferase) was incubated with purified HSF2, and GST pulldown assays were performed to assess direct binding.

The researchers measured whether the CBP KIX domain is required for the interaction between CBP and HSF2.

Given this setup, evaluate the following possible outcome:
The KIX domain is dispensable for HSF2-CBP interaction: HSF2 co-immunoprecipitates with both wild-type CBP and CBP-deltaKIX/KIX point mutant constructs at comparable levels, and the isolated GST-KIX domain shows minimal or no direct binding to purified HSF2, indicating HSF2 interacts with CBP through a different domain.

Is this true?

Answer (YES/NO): NO